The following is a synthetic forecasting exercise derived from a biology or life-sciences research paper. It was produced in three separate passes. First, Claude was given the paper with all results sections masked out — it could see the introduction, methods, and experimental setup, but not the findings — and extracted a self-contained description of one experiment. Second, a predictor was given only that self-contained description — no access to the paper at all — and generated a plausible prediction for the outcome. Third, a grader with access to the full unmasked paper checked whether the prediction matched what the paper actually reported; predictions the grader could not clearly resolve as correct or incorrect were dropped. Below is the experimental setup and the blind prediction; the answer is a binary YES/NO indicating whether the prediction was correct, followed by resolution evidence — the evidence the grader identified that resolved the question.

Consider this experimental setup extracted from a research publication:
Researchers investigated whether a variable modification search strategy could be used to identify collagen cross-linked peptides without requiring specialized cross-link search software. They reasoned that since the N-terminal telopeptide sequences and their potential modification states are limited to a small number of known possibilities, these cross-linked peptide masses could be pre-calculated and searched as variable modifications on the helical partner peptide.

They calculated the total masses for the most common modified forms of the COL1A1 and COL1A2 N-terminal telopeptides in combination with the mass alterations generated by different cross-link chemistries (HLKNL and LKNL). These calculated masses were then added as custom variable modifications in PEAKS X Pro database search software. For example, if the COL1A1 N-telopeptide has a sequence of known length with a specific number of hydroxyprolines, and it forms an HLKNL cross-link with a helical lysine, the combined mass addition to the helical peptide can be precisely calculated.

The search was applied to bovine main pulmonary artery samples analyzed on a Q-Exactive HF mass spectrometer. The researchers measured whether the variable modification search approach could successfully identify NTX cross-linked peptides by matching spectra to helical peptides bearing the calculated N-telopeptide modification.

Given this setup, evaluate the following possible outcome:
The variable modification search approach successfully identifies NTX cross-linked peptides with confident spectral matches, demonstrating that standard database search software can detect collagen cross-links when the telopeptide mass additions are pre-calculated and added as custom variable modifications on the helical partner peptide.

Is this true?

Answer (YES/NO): YES